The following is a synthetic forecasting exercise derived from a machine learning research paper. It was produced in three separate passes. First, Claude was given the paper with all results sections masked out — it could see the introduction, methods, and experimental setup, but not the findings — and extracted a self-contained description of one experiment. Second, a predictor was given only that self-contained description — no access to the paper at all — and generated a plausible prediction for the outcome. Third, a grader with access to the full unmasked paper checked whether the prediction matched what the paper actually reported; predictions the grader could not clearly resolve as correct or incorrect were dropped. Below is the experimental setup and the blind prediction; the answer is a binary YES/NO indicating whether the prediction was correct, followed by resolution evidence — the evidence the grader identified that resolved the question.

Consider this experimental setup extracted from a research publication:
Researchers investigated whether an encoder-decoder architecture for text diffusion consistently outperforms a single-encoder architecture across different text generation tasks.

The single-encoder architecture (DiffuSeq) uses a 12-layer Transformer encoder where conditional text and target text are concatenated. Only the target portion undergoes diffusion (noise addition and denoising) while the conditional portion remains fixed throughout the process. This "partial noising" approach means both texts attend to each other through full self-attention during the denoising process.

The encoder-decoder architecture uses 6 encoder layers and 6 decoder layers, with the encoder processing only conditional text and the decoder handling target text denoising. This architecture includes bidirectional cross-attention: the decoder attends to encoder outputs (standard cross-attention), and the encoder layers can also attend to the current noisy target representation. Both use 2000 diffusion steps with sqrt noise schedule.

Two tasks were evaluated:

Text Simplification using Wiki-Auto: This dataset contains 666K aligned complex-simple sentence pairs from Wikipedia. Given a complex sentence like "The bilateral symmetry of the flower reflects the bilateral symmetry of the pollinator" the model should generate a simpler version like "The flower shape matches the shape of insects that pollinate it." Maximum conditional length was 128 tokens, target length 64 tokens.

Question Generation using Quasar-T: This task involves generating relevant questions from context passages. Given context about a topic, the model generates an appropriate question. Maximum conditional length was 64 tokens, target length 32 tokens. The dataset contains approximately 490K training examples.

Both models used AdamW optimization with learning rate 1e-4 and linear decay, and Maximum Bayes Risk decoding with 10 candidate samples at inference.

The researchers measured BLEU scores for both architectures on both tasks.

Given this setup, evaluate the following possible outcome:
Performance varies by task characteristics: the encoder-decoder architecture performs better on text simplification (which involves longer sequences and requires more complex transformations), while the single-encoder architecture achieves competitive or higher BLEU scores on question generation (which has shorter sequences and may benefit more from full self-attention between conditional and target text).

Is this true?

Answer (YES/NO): YES